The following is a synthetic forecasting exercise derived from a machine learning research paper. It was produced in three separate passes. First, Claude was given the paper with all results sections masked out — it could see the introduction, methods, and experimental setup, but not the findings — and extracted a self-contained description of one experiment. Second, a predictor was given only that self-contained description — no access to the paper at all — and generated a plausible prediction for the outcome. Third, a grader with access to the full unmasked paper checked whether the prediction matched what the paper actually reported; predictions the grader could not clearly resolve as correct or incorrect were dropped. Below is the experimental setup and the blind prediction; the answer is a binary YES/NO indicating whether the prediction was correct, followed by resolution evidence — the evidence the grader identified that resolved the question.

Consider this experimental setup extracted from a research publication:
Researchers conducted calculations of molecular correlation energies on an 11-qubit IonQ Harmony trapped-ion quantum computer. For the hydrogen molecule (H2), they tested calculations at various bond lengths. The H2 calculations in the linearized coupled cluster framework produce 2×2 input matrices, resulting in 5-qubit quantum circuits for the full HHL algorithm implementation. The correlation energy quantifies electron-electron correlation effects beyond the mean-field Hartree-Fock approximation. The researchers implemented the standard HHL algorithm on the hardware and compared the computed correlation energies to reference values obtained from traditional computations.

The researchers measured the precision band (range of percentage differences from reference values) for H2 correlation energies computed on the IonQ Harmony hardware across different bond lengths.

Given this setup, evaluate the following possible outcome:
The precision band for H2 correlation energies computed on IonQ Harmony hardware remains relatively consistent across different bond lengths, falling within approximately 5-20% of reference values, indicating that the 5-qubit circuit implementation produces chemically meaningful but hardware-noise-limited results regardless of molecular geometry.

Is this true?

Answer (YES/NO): NO